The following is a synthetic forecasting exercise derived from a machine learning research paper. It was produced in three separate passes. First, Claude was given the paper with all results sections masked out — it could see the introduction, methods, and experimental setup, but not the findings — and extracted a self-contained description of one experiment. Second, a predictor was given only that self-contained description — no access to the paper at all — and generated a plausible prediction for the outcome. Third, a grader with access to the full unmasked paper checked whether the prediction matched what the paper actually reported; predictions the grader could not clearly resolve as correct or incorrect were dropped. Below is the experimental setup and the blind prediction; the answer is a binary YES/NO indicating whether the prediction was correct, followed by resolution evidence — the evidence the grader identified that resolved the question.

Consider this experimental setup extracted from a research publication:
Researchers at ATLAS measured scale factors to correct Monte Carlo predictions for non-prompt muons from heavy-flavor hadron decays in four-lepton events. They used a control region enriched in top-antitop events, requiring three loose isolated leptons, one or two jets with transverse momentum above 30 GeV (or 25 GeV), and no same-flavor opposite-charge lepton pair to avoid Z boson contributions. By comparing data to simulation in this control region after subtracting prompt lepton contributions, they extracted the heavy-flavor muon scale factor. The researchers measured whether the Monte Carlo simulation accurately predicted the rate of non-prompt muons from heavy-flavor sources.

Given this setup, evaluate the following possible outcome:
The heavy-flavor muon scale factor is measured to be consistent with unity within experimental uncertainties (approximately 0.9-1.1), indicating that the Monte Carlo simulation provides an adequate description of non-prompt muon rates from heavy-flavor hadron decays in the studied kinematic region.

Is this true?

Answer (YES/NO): YES